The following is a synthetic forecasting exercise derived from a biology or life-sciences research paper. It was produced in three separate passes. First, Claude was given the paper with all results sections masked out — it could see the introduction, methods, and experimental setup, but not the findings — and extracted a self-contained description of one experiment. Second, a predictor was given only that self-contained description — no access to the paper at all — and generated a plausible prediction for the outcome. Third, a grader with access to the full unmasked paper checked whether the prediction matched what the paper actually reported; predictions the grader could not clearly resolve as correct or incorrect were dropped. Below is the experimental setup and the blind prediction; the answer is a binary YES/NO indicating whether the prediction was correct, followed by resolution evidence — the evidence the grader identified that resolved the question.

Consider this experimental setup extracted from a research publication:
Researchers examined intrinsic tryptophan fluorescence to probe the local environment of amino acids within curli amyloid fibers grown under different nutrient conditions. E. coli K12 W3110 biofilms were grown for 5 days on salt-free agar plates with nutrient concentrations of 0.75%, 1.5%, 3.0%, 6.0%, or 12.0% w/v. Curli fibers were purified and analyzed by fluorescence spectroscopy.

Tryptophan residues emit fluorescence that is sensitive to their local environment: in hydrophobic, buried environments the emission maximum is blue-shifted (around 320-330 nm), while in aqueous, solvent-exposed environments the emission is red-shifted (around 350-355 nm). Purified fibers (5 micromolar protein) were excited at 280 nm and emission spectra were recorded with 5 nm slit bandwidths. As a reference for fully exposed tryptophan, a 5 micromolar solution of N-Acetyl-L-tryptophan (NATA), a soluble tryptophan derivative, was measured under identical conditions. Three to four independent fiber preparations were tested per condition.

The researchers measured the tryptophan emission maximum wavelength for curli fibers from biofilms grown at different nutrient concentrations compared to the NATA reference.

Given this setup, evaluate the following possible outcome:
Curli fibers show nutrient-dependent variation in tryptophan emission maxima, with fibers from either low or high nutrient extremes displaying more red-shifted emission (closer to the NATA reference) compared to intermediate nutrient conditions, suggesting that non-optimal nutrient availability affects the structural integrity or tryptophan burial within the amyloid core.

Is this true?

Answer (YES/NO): NO